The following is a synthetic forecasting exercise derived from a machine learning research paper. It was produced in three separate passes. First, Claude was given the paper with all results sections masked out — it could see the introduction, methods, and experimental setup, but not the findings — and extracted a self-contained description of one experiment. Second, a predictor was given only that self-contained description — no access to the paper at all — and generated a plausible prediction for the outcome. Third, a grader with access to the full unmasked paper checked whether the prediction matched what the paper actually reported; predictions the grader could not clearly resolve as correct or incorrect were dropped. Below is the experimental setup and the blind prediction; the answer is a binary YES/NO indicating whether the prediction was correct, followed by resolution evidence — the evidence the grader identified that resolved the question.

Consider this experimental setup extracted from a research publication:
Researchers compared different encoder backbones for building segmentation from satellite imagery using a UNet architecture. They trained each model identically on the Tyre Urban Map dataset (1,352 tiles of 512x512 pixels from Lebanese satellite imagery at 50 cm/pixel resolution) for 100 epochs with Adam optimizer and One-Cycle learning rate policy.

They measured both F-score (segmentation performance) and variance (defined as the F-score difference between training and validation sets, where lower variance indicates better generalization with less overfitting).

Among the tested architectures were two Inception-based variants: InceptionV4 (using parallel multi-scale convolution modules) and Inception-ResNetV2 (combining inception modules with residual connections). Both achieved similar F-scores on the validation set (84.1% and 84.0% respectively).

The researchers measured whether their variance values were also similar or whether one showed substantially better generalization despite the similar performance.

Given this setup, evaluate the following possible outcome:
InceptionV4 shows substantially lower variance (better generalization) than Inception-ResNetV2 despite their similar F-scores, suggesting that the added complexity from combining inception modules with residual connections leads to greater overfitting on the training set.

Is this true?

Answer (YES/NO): NO